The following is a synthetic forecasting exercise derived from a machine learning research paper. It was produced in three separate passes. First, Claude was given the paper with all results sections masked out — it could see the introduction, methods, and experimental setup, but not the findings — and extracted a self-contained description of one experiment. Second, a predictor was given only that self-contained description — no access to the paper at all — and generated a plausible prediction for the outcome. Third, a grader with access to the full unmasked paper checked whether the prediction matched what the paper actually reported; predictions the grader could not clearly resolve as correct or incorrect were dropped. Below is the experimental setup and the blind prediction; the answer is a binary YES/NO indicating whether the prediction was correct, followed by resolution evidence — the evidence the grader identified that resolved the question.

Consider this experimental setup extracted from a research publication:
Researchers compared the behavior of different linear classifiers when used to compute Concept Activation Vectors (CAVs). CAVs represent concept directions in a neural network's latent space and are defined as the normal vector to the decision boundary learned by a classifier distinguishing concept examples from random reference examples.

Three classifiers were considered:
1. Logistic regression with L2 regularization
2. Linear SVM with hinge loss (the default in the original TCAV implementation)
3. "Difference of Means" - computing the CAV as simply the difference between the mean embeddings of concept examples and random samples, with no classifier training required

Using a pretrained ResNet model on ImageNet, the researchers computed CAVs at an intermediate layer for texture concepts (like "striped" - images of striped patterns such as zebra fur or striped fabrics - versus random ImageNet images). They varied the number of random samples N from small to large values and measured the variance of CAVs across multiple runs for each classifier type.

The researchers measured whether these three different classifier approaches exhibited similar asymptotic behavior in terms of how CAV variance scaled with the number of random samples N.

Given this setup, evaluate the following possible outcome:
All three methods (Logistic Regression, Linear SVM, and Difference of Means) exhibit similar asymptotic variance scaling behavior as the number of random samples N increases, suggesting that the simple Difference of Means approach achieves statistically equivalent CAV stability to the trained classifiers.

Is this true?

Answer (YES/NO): YES